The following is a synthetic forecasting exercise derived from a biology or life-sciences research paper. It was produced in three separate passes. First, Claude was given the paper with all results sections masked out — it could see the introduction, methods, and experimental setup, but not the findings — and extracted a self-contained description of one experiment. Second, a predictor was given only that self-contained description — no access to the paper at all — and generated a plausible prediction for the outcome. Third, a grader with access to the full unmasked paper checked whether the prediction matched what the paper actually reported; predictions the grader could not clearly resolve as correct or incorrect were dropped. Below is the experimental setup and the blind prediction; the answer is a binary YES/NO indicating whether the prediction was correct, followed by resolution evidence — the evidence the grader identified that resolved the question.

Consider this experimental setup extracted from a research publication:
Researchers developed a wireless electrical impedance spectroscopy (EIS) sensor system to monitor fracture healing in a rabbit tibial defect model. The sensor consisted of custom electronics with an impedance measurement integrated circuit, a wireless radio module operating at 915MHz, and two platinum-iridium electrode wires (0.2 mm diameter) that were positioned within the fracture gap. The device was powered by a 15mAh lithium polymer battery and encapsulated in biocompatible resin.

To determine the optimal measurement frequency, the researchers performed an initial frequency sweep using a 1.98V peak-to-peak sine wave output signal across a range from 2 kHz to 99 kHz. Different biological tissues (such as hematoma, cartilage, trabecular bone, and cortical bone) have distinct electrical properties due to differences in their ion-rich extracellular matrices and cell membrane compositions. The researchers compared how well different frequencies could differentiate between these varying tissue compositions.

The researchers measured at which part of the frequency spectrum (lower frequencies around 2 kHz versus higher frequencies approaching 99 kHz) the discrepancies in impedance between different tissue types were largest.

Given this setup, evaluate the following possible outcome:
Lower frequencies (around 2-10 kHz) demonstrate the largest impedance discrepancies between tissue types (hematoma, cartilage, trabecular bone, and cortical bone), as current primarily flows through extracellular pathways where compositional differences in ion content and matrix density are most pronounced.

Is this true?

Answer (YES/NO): YES